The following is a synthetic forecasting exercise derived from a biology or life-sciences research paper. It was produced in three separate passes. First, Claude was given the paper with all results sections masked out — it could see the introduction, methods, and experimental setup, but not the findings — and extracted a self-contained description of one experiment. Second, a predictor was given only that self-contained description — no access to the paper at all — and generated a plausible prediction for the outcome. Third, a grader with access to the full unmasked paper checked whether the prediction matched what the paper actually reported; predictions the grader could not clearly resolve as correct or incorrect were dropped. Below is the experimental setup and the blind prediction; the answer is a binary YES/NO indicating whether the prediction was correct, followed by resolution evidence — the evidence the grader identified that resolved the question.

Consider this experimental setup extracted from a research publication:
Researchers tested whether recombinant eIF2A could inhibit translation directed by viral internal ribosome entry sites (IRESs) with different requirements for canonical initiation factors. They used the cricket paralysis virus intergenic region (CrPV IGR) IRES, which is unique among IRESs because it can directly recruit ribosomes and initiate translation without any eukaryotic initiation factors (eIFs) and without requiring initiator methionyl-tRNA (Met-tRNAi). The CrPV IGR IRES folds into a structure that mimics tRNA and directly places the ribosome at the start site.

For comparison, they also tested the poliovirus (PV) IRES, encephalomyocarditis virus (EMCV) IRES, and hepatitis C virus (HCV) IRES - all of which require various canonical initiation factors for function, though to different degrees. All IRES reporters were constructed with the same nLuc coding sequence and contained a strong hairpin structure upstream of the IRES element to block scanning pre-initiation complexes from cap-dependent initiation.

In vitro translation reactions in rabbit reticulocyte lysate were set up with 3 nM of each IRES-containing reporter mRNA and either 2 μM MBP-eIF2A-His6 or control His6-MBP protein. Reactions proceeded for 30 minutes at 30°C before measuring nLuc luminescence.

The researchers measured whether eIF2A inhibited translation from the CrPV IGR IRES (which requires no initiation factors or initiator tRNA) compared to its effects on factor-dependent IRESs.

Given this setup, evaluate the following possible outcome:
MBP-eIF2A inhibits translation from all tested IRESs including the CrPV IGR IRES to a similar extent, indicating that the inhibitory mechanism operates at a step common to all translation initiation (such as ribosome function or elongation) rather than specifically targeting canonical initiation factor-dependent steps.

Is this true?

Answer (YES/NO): YES